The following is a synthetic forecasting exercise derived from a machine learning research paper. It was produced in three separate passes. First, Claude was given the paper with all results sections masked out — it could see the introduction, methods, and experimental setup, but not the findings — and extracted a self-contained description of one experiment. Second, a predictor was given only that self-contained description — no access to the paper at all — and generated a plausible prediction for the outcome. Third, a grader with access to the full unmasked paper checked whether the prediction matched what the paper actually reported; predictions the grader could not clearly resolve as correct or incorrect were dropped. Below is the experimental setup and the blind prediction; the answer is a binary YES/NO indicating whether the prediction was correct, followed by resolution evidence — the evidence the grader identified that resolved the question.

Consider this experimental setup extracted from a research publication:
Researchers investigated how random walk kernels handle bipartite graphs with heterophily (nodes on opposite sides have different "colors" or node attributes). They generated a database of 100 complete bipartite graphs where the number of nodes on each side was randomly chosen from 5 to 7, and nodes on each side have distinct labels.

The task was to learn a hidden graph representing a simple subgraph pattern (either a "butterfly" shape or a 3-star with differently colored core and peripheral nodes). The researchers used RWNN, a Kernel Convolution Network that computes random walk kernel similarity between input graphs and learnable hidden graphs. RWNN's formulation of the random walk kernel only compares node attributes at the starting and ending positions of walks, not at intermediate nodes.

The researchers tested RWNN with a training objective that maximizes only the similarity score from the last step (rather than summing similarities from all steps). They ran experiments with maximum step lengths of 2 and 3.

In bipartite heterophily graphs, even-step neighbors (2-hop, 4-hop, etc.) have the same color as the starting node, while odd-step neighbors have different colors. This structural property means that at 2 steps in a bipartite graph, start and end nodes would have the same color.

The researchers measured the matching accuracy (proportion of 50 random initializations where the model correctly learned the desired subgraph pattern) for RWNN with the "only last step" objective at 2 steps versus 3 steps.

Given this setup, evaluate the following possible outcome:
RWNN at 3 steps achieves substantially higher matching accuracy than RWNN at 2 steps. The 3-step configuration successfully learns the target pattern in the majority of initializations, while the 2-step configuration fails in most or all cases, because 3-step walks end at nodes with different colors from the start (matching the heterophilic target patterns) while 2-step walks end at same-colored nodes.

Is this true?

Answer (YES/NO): YES